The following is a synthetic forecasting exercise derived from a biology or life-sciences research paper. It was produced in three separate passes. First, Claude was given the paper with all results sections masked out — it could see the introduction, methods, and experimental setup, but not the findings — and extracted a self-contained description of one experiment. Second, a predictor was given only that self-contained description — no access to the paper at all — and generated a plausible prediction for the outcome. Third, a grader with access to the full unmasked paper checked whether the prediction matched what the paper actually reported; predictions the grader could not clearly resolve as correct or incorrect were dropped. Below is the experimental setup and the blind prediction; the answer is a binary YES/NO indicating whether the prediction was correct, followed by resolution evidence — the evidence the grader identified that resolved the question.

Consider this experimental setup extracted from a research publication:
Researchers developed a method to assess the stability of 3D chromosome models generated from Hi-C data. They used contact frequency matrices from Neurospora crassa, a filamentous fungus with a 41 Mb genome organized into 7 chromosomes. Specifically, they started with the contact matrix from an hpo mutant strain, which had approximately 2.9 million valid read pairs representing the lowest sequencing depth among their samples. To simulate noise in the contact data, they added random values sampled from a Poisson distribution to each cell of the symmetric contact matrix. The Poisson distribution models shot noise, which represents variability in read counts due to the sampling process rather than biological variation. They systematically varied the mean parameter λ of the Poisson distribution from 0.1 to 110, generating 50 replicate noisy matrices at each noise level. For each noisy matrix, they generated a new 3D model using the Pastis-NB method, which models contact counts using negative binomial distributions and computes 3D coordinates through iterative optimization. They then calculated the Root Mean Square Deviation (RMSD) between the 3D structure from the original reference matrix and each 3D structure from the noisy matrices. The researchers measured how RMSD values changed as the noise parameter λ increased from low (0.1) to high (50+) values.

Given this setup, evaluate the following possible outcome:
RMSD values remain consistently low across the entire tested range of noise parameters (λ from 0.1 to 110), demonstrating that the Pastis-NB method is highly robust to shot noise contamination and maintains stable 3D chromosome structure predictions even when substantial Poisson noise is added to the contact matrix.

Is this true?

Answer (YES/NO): NO